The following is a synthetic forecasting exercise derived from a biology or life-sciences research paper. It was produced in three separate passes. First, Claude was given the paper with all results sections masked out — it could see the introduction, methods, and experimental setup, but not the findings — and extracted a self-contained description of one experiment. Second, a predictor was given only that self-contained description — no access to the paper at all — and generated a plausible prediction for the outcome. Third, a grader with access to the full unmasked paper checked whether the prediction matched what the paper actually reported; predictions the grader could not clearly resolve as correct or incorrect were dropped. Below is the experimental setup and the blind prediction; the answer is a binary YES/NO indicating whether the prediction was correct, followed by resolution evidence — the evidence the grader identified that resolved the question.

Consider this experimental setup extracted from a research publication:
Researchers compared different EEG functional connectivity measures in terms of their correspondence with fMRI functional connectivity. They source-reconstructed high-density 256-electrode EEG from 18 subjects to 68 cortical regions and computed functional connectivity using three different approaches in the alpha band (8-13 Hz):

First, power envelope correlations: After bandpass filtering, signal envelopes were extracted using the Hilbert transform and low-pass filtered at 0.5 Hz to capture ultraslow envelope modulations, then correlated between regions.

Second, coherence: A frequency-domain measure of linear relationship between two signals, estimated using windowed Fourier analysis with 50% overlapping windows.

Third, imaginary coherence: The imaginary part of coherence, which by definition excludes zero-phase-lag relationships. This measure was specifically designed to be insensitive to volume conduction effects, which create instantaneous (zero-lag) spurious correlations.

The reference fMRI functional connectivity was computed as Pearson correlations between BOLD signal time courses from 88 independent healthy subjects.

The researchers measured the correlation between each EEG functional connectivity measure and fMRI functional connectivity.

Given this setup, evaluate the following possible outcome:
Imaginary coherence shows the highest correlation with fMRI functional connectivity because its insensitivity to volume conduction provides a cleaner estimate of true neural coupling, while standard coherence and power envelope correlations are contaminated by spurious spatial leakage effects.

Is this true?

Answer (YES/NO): NO